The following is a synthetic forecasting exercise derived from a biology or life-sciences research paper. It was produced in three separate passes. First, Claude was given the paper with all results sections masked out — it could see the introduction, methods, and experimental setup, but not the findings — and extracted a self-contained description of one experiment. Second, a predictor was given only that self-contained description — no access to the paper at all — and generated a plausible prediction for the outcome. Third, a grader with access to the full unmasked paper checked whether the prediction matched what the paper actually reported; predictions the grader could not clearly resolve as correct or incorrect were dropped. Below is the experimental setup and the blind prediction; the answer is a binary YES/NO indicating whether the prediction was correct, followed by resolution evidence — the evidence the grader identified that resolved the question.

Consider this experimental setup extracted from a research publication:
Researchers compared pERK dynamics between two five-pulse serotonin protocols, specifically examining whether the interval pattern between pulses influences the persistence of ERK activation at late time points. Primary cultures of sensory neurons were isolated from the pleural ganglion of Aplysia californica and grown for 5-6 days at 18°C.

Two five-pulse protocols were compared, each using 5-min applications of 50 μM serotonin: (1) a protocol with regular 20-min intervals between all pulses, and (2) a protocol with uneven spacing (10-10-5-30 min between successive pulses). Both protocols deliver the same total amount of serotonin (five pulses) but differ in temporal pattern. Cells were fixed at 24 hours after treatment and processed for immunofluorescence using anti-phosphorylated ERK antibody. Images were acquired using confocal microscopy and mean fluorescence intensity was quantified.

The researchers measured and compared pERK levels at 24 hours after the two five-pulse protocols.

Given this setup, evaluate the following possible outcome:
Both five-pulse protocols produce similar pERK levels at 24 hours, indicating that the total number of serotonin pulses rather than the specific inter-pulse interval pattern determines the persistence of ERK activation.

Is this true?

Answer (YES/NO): NO